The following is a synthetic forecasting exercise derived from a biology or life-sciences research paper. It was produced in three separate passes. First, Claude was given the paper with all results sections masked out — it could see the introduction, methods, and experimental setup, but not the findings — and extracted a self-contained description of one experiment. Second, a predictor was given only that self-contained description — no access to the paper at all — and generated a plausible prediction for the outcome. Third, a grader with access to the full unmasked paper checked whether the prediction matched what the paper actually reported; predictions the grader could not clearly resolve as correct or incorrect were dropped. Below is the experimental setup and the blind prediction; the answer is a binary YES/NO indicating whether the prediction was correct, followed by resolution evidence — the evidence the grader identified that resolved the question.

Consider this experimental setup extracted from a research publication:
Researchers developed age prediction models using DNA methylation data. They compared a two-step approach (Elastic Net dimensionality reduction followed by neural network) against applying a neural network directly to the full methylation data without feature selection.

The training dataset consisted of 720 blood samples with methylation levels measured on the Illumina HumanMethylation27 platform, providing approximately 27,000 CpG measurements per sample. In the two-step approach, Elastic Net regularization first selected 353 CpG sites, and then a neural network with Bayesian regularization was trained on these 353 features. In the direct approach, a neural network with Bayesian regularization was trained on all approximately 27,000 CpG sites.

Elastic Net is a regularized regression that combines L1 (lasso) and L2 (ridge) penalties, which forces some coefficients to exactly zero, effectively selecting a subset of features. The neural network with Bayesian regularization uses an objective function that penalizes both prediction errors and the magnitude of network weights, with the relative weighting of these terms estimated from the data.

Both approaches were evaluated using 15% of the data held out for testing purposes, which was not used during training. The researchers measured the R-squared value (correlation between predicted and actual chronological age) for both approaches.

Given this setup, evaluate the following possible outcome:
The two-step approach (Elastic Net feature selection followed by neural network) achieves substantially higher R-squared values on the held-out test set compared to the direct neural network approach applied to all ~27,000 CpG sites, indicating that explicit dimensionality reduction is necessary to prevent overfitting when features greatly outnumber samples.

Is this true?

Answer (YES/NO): YES